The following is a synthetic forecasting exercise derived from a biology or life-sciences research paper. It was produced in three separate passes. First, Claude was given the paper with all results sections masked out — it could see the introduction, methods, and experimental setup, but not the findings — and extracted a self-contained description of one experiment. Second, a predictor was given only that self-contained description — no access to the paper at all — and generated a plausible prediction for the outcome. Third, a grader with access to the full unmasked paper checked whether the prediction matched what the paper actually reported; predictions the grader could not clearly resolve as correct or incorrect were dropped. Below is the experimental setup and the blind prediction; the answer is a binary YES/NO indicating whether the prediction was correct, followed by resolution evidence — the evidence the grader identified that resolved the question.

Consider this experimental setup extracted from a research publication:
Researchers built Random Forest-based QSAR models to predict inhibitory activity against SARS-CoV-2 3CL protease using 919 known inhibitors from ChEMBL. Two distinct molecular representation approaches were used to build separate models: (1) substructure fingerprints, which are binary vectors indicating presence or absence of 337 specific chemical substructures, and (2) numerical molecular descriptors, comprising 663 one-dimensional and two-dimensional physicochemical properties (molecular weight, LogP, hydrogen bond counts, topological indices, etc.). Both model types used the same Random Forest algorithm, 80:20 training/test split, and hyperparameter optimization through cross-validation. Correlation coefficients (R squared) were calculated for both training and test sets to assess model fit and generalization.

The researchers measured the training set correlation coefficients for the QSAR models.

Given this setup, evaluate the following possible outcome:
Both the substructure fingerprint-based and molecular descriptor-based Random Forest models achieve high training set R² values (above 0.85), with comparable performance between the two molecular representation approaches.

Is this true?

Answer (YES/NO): NO